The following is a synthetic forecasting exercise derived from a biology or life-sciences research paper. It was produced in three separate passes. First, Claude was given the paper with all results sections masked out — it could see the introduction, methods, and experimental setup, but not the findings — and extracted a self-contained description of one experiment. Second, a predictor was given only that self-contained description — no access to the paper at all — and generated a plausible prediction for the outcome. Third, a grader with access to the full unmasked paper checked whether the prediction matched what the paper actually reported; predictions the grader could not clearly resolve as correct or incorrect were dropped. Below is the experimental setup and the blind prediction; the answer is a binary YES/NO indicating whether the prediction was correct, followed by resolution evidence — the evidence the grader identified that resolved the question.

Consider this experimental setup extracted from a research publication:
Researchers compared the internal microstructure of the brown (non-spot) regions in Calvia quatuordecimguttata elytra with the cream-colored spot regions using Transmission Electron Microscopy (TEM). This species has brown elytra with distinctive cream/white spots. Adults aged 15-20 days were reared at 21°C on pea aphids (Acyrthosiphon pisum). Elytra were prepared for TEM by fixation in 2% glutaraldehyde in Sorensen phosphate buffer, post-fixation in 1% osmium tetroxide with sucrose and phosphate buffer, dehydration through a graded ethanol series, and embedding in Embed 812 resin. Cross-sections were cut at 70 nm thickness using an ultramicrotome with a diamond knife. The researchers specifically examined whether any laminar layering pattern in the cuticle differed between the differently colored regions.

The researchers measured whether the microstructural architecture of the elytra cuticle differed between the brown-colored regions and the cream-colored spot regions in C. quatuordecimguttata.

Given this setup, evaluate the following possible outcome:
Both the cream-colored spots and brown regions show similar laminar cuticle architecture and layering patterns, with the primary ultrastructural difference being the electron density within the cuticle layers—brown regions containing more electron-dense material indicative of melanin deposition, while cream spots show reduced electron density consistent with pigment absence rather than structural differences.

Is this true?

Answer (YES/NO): YES